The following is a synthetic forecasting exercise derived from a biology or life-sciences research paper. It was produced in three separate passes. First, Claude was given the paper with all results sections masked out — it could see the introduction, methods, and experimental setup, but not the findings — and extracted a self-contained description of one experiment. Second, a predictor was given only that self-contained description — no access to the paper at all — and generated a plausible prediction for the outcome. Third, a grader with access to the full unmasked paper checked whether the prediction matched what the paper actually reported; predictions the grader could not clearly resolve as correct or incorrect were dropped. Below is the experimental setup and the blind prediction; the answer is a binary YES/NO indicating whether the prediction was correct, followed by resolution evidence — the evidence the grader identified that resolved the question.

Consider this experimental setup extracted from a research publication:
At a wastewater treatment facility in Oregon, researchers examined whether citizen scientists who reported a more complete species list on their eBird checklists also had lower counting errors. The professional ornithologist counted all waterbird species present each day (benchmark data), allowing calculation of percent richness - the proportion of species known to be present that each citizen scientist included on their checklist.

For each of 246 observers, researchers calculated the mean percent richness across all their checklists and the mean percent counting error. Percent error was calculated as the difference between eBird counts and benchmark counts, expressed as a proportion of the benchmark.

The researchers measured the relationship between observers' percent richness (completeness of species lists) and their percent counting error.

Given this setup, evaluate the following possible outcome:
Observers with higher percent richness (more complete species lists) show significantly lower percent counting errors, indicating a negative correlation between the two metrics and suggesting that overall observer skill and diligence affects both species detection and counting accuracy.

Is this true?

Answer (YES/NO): NO